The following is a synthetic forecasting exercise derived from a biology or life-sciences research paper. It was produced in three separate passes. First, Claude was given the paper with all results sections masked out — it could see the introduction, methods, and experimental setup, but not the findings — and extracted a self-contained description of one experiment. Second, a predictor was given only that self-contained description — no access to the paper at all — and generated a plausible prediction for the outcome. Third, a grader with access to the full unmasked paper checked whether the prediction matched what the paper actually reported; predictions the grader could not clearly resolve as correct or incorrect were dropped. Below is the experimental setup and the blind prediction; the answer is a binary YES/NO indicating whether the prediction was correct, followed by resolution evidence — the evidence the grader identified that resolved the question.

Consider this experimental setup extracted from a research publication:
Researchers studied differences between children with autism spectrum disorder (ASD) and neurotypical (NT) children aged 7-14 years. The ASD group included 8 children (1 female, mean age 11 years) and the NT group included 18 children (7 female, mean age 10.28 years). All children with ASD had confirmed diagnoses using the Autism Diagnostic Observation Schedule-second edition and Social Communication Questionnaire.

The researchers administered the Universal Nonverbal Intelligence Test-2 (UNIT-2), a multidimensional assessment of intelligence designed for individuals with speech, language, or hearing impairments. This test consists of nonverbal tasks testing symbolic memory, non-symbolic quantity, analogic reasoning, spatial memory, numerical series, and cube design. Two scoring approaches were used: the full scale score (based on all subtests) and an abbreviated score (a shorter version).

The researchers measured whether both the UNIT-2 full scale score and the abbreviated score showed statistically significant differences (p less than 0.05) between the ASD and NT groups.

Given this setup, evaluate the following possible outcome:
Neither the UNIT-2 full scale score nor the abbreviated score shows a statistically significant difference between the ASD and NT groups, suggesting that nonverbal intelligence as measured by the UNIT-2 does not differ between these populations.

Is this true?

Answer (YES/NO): NO